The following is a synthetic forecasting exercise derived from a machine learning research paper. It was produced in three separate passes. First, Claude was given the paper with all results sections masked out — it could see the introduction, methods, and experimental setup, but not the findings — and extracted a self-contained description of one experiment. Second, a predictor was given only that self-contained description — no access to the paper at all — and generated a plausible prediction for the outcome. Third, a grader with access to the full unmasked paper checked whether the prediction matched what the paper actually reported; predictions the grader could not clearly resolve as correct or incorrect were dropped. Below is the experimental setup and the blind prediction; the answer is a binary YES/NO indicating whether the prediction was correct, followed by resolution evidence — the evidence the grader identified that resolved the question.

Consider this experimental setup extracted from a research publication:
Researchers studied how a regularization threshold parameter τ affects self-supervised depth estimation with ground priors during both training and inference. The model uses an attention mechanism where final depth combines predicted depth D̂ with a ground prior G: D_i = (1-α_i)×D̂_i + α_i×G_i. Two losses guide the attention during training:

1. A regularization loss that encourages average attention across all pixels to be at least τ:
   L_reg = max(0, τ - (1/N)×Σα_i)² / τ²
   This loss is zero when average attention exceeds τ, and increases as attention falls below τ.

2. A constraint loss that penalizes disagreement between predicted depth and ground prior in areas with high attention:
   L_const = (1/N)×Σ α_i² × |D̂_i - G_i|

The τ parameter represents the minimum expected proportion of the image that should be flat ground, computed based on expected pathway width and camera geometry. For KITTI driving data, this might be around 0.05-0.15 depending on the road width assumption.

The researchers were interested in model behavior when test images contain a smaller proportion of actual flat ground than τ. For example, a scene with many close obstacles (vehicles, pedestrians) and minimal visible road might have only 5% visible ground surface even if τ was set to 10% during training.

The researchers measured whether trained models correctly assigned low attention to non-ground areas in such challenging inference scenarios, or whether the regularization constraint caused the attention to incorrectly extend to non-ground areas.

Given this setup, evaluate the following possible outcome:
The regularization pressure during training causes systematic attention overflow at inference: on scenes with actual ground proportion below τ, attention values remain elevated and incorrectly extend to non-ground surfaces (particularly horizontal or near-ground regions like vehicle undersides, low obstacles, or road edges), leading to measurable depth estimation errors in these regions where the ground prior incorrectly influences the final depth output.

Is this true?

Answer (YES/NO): NO